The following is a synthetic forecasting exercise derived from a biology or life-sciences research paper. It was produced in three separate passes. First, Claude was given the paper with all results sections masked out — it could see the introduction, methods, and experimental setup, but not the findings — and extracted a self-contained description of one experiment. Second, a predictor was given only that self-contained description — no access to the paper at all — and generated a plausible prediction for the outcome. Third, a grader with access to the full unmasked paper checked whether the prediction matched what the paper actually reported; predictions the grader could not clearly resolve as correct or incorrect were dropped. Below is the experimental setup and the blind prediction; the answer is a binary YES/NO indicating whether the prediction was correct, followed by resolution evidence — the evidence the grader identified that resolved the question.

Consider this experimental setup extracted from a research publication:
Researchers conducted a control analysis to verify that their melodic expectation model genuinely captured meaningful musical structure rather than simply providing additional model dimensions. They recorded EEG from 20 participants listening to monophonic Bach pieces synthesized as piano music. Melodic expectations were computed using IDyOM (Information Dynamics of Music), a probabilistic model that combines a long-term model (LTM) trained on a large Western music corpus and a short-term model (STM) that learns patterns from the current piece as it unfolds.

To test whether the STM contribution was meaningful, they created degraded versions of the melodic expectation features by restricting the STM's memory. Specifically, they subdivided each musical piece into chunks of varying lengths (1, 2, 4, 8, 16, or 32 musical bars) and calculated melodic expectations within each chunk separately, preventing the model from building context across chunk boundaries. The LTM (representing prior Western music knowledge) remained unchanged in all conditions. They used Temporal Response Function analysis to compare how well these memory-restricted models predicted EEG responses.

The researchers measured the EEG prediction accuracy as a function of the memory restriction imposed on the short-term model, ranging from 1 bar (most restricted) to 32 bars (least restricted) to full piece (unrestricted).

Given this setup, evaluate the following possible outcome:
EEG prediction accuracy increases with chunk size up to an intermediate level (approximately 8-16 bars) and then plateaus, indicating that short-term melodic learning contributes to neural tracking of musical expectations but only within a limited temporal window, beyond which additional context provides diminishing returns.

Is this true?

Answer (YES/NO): NO